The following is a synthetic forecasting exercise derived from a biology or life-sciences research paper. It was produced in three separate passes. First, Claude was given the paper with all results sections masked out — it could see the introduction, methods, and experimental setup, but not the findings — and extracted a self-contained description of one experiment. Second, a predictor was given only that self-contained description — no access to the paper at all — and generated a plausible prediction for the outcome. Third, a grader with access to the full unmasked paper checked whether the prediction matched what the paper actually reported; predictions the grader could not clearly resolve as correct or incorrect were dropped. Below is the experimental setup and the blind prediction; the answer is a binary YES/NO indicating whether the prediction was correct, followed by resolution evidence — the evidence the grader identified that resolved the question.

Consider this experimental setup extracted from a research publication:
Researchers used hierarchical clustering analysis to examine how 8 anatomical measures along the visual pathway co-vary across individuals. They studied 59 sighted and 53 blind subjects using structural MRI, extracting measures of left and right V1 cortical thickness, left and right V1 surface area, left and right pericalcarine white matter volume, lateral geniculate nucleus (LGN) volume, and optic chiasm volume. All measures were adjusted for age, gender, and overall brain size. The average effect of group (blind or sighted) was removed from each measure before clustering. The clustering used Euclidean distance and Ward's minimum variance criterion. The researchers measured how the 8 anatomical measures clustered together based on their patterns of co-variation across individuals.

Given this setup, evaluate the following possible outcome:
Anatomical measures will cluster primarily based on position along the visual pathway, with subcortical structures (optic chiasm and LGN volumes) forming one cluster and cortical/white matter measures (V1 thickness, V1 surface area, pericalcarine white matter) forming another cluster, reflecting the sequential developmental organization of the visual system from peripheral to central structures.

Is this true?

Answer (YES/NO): NO